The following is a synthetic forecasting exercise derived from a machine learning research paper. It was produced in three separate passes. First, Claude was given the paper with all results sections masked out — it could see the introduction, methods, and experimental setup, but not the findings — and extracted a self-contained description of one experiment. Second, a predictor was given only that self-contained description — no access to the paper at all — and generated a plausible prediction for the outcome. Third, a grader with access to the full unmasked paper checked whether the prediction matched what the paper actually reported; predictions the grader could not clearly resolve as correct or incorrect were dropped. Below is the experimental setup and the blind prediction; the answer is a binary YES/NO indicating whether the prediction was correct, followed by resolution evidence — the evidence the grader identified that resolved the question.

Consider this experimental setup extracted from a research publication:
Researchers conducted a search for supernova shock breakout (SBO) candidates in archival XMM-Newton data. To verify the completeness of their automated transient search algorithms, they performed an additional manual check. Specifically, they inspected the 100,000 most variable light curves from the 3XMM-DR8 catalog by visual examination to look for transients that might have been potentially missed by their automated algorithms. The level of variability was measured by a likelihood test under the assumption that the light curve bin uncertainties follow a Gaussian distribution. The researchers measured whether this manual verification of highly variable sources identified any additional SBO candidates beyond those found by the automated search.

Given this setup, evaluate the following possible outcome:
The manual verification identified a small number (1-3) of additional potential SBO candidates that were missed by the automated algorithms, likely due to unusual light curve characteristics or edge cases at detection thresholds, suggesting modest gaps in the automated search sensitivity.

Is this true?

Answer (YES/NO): YES